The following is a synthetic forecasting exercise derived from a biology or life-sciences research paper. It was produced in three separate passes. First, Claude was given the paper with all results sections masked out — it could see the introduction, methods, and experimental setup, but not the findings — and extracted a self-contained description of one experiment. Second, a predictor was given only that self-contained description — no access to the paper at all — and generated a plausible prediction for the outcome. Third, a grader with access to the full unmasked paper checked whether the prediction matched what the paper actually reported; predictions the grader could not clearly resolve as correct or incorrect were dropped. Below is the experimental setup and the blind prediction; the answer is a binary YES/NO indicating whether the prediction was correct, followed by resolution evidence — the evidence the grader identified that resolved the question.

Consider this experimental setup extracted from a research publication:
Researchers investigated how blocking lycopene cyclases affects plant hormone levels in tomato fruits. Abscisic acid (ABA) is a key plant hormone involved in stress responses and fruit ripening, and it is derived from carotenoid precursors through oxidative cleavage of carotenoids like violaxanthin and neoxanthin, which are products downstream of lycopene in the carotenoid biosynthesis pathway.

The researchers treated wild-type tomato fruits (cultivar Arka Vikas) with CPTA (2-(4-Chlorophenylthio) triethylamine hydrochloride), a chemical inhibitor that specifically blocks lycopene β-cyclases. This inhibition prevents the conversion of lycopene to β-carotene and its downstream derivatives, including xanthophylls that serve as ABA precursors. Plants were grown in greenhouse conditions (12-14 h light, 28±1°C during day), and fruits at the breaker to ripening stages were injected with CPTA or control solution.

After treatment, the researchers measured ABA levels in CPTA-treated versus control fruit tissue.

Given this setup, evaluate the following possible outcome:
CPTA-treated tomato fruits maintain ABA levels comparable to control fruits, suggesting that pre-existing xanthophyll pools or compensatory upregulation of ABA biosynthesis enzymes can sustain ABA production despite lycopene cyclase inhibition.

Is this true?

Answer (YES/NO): NO